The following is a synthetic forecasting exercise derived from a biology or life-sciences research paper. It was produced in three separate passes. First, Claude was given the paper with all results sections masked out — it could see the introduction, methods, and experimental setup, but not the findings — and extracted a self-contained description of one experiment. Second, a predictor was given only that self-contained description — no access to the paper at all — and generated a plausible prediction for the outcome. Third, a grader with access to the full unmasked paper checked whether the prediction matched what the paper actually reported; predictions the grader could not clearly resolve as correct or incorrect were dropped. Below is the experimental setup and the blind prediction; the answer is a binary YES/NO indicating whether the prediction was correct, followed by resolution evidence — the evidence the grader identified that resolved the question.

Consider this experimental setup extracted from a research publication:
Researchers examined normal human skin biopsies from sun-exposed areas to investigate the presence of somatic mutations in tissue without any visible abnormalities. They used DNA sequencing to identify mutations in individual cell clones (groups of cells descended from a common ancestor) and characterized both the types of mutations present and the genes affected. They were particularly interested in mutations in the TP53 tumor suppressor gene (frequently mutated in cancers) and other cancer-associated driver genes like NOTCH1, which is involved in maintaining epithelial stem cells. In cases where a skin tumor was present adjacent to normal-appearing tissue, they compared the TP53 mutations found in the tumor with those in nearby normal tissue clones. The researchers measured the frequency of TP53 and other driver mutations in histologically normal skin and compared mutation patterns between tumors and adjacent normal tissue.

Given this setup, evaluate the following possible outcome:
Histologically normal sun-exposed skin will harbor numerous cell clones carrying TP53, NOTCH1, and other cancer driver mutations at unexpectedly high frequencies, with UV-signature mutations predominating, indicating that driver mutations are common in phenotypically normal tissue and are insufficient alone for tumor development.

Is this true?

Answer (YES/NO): YES